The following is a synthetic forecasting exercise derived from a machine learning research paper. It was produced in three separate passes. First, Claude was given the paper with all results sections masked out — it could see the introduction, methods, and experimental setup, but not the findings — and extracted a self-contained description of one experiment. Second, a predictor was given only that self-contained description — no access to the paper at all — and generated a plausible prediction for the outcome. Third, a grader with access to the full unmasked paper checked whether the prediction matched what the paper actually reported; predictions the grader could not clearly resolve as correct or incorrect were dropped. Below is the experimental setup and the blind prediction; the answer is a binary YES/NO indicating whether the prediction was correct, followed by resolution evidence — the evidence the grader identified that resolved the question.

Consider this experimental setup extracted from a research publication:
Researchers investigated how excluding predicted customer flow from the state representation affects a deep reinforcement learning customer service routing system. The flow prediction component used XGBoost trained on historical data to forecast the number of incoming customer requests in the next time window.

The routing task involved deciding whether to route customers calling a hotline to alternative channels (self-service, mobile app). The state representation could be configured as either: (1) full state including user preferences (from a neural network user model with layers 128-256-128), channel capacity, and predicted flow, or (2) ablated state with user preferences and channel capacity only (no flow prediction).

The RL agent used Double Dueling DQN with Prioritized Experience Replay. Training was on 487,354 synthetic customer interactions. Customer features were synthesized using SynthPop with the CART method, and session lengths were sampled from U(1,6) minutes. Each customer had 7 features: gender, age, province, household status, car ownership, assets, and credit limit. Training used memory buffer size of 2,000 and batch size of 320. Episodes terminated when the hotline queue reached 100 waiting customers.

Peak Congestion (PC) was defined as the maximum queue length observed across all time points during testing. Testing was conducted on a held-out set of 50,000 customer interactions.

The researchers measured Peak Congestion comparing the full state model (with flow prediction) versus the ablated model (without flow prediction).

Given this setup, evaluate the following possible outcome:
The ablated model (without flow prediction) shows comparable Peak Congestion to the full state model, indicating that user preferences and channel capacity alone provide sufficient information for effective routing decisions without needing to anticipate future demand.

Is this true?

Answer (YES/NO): NO